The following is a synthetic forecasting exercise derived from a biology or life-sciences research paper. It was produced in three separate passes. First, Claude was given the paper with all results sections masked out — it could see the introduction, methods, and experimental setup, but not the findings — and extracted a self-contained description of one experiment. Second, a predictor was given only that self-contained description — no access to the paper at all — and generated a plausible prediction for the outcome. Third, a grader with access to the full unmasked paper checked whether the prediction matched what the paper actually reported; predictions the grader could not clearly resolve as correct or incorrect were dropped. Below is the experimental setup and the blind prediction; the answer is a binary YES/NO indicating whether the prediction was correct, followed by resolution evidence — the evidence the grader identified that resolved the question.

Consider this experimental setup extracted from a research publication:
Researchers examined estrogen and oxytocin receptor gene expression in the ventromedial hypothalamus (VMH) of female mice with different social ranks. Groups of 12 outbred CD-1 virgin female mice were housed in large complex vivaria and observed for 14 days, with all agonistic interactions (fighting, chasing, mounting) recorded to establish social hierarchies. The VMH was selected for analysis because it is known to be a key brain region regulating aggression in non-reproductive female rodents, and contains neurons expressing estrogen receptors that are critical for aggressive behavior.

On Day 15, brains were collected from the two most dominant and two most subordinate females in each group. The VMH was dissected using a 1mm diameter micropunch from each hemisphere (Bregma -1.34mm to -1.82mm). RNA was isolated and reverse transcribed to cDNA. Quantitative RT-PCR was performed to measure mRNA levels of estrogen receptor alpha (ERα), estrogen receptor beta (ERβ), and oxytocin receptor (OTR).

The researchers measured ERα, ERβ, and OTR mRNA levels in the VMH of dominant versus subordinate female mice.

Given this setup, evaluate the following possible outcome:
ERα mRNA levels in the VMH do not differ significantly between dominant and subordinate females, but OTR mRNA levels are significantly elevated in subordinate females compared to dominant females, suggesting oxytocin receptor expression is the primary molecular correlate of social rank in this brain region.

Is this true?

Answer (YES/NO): NO